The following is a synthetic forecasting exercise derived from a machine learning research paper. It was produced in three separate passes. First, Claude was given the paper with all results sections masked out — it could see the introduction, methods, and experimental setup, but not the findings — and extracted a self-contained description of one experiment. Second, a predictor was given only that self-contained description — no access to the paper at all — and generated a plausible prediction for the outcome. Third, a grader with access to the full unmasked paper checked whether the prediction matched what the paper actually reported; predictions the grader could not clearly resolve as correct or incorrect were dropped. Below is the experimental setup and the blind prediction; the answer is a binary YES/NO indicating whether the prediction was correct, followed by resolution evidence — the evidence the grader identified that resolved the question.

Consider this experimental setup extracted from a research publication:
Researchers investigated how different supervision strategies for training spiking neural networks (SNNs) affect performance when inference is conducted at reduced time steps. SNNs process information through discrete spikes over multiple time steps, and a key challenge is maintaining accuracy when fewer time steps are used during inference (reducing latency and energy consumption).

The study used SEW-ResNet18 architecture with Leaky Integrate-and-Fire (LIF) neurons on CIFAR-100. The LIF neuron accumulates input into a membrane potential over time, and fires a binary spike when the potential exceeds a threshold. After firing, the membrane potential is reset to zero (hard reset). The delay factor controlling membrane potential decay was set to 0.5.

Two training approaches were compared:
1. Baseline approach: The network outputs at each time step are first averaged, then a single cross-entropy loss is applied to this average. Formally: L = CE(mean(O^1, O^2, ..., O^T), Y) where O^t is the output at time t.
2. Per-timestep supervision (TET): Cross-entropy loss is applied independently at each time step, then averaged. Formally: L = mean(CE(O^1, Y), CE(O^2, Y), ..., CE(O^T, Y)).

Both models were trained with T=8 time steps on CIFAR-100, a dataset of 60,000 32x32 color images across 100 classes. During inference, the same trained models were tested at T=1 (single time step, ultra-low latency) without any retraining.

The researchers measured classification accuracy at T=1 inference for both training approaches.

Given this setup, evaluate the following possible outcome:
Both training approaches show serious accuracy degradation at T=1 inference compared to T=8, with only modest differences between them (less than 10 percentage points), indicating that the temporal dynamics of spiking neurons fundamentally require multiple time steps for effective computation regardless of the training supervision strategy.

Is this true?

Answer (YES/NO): NO